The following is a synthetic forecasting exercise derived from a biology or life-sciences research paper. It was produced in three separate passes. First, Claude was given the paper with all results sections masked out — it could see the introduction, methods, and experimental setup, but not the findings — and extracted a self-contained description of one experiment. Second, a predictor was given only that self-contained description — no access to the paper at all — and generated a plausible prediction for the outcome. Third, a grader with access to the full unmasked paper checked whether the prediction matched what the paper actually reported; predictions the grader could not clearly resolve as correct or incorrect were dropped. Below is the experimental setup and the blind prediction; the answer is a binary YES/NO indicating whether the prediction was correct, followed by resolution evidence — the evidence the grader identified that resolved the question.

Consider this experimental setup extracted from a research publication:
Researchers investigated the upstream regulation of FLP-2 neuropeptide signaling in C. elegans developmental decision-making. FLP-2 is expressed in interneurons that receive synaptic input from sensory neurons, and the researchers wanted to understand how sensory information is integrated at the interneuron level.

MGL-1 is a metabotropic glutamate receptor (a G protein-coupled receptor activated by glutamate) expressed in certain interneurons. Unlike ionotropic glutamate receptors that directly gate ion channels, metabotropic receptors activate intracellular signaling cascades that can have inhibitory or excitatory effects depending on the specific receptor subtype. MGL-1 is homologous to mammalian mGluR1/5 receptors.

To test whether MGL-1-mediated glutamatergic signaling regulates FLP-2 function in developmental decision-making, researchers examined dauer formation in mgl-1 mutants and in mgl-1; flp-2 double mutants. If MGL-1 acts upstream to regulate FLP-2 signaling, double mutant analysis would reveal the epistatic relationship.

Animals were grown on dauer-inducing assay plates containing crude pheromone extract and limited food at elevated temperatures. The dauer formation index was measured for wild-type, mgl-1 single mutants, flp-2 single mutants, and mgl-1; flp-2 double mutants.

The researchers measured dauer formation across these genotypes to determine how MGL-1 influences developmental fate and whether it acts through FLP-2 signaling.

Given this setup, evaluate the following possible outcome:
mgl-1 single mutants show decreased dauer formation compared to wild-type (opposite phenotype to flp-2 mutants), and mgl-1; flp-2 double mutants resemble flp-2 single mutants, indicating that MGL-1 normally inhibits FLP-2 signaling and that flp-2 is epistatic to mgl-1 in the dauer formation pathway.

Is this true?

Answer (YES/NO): YES